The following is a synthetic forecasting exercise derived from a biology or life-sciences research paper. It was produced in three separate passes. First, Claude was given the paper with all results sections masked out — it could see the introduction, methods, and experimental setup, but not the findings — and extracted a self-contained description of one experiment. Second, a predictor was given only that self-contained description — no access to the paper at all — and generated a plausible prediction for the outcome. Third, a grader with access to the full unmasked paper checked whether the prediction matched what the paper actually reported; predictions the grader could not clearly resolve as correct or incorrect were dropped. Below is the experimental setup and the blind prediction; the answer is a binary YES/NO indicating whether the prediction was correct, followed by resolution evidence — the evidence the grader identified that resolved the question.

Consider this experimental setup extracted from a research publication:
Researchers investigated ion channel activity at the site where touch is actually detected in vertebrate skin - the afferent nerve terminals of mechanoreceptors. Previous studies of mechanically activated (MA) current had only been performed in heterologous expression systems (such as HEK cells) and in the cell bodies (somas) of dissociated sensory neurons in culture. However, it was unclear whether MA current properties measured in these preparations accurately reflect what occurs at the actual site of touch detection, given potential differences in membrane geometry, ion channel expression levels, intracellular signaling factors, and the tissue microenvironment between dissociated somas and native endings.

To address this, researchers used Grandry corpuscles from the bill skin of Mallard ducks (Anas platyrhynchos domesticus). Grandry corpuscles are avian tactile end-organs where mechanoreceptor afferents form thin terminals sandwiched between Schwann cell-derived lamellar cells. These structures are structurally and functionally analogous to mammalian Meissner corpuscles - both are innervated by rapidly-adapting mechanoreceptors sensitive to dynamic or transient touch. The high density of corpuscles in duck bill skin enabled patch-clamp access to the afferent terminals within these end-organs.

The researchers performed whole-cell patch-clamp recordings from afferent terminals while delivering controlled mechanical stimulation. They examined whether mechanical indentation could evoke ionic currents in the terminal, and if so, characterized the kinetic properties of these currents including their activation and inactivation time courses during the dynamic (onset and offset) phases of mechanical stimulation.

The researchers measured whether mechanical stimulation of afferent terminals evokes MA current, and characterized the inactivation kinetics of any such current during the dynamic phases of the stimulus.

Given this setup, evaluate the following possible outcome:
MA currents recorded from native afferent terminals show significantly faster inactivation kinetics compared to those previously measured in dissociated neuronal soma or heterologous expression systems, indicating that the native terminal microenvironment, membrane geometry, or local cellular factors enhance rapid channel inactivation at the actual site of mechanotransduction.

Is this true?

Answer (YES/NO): NO